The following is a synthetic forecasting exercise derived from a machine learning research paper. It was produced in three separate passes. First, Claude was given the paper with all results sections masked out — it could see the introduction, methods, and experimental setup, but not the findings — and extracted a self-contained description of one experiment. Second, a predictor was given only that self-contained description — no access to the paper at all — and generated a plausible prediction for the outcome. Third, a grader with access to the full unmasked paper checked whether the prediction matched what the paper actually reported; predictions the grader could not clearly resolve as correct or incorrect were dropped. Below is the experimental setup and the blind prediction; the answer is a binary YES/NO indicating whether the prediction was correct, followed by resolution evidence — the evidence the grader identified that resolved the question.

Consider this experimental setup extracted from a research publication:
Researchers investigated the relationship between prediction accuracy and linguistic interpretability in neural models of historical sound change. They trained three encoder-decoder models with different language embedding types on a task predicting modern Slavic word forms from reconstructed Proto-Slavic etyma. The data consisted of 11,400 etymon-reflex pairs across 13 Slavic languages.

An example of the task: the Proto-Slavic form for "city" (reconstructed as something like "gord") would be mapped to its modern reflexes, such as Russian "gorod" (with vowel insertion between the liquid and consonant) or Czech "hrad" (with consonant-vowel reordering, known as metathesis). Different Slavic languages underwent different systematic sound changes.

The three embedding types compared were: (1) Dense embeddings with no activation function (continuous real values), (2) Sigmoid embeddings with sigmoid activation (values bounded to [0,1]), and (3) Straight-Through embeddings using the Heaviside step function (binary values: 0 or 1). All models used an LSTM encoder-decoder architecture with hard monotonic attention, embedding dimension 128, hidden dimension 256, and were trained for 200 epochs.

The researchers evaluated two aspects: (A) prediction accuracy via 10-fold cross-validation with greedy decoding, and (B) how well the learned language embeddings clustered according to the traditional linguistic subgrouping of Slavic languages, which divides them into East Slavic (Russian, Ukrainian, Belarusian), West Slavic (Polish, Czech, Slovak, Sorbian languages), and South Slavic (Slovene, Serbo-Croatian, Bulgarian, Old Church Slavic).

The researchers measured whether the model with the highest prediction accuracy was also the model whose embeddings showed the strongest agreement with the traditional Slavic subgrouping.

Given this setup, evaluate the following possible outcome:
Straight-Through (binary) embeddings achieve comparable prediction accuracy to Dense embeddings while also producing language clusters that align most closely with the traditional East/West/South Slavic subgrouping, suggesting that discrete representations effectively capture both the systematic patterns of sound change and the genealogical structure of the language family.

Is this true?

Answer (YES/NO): NO